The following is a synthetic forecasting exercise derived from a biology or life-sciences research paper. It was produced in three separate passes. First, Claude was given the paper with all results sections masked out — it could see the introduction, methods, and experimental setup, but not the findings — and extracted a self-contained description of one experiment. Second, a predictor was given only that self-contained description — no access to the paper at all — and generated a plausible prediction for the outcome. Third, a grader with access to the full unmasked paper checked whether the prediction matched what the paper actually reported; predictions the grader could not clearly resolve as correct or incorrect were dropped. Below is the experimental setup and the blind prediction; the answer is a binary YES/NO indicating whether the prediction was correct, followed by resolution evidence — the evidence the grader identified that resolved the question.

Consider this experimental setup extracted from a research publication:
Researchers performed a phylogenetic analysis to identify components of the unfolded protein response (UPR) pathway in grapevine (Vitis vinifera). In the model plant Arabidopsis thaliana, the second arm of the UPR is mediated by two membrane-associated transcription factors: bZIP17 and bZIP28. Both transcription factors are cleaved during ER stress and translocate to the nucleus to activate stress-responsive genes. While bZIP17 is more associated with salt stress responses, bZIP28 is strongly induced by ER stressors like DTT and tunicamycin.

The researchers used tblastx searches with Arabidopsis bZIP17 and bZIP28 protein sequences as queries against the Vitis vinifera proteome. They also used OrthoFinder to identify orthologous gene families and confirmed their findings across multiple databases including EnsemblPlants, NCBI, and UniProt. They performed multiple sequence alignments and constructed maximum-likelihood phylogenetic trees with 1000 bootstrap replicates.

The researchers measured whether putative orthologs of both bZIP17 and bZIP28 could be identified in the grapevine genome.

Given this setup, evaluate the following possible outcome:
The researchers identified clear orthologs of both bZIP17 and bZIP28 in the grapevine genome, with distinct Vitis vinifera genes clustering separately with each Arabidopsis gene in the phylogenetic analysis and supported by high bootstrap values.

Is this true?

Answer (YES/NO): NO